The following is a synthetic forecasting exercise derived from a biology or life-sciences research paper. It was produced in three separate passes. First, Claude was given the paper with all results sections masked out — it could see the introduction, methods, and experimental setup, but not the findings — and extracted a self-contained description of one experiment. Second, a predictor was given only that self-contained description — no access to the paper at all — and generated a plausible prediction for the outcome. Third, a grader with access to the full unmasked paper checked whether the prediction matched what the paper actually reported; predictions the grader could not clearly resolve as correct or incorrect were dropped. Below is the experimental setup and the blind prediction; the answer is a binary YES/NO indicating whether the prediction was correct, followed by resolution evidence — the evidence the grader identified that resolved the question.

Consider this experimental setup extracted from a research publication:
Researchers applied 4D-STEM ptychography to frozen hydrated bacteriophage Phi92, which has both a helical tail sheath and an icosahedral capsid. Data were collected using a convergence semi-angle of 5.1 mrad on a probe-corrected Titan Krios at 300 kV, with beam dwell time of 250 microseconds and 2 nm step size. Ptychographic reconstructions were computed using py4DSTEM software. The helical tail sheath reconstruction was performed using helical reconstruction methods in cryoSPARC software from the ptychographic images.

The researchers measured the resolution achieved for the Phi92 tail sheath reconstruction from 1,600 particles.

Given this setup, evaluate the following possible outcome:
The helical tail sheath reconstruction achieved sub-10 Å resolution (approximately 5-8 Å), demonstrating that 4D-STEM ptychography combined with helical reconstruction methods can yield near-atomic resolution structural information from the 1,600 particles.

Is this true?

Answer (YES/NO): NO